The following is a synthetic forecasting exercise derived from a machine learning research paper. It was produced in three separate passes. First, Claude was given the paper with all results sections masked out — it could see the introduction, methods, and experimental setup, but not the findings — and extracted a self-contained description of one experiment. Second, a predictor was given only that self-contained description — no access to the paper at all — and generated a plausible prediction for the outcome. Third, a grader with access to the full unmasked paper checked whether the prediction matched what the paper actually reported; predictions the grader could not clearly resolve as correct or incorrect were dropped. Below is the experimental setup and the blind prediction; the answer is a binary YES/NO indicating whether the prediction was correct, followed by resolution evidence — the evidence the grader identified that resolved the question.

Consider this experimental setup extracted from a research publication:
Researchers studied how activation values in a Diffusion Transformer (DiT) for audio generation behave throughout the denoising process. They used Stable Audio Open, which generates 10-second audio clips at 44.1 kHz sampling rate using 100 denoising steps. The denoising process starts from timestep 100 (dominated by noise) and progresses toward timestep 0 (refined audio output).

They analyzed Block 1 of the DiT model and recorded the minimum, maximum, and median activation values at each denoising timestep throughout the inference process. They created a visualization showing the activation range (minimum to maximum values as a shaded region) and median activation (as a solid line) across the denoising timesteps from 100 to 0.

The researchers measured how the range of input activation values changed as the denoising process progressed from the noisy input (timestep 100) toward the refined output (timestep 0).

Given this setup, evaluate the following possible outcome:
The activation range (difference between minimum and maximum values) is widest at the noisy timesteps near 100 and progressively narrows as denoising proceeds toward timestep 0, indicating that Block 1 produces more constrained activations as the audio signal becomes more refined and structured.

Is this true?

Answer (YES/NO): NO